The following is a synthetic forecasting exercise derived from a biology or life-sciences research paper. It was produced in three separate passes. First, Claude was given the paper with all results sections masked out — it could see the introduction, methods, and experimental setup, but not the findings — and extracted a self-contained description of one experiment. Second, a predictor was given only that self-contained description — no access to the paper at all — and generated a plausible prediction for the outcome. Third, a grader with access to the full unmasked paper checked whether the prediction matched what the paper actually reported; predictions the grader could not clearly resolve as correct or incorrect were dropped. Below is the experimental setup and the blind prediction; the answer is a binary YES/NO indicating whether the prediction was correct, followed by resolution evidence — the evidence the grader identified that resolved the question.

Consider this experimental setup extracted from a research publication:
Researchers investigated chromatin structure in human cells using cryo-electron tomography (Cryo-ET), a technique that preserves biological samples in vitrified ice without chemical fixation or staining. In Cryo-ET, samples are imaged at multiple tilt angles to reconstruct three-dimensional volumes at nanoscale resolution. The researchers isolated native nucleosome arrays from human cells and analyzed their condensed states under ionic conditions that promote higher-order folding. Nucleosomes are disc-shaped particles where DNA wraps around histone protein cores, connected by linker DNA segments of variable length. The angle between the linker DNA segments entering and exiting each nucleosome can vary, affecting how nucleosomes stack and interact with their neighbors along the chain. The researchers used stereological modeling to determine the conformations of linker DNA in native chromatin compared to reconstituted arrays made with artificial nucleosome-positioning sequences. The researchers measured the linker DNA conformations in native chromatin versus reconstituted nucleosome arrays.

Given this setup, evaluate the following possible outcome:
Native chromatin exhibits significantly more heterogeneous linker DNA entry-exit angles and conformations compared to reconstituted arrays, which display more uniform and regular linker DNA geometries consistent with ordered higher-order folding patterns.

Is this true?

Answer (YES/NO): YES